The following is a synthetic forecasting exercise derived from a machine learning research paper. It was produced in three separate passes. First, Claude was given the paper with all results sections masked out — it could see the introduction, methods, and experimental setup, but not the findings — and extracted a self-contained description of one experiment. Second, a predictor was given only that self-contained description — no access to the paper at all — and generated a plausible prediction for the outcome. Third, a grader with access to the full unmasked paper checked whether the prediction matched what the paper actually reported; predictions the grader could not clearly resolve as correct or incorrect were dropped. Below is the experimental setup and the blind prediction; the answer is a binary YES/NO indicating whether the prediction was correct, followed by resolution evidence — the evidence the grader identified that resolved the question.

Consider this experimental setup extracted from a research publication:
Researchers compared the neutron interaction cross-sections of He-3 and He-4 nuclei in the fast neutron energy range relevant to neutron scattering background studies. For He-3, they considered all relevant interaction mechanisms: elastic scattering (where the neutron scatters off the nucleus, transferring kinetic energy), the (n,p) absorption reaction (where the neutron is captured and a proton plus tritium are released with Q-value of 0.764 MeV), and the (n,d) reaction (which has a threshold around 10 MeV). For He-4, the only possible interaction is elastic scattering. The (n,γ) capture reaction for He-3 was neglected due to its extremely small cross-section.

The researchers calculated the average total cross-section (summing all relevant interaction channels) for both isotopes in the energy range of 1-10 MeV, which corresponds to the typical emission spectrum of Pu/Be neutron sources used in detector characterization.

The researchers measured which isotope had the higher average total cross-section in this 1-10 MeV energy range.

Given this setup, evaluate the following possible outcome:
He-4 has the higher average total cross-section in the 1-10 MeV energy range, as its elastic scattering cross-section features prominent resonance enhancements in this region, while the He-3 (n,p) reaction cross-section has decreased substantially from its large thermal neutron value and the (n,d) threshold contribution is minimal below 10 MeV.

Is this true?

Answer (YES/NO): YES